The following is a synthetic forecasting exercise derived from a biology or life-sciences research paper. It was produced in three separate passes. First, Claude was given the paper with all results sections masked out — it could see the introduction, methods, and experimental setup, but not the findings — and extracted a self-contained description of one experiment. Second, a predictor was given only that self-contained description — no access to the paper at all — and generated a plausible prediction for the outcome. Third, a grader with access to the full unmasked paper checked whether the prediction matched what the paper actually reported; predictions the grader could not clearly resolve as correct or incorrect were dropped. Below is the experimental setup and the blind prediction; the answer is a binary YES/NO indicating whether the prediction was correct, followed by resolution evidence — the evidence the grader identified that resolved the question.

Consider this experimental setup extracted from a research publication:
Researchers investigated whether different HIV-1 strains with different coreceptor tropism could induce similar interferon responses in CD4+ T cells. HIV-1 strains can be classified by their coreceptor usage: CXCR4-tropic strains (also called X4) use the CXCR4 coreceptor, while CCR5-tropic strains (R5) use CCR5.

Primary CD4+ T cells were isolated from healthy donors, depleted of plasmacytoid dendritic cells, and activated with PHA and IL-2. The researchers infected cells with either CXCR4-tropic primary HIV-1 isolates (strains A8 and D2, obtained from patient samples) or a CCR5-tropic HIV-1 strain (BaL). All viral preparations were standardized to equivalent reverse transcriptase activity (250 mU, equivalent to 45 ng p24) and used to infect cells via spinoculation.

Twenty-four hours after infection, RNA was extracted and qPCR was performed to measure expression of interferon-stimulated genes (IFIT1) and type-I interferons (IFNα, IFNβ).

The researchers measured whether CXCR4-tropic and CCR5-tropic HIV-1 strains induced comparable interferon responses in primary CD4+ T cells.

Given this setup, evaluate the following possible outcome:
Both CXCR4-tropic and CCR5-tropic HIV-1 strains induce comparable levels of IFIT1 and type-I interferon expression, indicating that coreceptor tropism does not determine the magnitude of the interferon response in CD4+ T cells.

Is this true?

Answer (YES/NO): NO